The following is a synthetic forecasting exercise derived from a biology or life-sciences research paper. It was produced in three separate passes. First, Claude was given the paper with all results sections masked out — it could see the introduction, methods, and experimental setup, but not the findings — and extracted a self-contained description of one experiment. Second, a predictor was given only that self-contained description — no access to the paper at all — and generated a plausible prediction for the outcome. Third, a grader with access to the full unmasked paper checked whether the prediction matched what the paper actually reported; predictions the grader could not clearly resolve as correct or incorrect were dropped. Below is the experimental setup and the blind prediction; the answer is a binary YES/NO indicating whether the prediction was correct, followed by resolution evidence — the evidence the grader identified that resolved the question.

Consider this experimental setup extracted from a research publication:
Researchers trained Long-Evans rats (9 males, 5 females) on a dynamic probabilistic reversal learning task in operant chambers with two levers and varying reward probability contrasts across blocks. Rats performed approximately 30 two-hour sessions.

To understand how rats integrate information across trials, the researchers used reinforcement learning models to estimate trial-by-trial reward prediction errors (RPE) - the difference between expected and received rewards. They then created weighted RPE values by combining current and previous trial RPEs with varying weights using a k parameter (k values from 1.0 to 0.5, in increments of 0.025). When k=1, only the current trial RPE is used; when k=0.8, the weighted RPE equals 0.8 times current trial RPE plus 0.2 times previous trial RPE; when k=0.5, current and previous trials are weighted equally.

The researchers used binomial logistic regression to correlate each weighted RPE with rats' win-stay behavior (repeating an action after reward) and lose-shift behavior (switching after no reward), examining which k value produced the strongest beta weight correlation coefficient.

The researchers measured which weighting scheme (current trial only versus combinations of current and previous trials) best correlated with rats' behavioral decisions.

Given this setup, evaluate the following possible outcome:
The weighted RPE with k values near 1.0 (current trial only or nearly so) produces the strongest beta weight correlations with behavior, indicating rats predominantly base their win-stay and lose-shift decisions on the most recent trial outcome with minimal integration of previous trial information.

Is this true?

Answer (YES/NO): NO